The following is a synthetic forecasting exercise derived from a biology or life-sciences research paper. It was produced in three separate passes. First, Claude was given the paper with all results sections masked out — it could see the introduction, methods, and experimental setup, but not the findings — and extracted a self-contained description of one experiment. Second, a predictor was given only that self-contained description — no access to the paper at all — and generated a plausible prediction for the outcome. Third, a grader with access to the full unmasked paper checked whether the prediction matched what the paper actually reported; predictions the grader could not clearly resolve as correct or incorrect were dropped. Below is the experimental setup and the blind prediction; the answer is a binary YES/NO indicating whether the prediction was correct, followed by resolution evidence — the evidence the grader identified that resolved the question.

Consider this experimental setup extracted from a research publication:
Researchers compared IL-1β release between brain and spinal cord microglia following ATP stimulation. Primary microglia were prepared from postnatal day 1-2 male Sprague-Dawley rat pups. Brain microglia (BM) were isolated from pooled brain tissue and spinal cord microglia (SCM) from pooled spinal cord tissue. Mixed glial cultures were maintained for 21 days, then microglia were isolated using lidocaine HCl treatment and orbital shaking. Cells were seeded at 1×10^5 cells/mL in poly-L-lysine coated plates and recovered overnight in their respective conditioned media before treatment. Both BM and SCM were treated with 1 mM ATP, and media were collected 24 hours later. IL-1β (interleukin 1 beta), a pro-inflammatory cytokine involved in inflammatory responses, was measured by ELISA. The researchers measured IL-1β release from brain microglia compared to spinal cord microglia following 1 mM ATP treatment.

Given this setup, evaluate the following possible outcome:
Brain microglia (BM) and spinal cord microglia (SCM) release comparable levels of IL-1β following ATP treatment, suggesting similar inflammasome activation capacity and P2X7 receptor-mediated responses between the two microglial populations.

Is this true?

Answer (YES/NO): YES